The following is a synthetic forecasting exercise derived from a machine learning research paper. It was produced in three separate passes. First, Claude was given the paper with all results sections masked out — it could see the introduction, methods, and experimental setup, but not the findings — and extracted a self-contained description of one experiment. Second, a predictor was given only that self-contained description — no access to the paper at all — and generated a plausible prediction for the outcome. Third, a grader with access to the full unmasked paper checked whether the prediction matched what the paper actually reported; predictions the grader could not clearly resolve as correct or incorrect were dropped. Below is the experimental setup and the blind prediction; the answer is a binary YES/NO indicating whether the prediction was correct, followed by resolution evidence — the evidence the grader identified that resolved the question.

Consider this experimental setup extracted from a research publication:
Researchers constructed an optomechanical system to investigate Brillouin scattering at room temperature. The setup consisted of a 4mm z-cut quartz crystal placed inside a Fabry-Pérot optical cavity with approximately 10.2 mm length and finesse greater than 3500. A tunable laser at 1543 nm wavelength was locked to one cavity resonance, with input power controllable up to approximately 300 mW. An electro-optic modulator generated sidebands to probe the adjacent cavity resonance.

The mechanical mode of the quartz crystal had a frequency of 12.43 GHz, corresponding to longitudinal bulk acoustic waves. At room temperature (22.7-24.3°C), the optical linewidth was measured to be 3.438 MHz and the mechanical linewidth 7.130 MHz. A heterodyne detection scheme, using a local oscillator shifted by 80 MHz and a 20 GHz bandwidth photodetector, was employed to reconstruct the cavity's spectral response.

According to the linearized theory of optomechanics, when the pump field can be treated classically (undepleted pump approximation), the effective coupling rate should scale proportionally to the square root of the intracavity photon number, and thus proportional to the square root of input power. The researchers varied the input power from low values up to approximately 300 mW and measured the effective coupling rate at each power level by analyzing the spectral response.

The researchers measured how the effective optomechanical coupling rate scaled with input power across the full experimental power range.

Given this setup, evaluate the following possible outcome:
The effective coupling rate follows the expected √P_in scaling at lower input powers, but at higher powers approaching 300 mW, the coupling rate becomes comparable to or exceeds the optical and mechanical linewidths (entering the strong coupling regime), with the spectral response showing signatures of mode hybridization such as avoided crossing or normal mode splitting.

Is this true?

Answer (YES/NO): YES